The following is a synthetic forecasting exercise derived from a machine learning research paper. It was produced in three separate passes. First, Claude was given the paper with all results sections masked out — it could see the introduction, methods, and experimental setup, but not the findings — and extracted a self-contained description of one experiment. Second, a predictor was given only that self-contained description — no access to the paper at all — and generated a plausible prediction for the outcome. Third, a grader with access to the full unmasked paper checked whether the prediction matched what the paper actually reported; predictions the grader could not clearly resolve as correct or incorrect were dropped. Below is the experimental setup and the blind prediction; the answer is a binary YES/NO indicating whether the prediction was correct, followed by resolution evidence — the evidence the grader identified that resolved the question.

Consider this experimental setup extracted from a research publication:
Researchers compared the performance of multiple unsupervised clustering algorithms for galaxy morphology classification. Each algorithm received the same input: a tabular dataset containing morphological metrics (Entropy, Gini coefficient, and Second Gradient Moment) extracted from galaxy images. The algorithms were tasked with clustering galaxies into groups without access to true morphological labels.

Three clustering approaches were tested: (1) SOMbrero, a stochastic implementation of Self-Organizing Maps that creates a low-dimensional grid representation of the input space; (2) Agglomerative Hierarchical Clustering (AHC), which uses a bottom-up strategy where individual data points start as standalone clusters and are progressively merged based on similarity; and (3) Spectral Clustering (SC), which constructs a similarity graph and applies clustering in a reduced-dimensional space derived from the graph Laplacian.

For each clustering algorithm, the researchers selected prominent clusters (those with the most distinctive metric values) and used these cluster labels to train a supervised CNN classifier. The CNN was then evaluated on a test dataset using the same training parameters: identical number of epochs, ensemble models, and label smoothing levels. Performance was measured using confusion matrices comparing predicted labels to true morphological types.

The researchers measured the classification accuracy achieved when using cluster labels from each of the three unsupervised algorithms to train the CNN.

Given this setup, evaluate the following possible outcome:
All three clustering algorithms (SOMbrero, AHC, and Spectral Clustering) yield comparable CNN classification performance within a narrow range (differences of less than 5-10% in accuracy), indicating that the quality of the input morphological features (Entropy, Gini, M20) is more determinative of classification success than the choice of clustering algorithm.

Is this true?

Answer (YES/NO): NO